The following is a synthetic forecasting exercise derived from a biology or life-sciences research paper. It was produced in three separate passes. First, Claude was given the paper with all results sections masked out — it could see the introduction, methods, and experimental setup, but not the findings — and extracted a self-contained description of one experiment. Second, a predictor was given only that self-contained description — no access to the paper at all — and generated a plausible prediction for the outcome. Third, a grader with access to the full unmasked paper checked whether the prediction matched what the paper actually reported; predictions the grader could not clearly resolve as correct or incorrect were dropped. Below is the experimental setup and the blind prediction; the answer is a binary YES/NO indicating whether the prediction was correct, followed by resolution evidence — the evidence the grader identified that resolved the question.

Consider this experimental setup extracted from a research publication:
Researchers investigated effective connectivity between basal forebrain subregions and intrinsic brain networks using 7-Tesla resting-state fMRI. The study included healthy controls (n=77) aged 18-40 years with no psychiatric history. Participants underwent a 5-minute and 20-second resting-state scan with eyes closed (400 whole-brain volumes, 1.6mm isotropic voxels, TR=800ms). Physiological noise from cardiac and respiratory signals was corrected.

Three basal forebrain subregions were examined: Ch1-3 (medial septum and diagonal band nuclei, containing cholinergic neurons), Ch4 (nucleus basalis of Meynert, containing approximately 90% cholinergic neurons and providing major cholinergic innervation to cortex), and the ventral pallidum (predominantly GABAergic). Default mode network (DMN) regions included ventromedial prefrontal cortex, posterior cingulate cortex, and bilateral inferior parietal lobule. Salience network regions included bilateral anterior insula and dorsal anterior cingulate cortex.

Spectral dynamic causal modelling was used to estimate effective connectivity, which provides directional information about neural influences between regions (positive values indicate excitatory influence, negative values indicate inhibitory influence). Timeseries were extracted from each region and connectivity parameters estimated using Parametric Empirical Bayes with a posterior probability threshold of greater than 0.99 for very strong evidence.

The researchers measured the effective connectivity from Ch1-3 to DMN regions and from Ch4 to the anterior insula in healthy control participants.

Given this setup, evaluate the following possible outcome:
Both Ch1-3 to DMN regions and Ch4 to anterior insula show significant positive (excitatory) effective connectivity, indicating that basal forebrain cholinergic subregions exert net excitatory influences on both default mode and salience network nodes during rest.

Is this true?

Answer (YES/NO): YES